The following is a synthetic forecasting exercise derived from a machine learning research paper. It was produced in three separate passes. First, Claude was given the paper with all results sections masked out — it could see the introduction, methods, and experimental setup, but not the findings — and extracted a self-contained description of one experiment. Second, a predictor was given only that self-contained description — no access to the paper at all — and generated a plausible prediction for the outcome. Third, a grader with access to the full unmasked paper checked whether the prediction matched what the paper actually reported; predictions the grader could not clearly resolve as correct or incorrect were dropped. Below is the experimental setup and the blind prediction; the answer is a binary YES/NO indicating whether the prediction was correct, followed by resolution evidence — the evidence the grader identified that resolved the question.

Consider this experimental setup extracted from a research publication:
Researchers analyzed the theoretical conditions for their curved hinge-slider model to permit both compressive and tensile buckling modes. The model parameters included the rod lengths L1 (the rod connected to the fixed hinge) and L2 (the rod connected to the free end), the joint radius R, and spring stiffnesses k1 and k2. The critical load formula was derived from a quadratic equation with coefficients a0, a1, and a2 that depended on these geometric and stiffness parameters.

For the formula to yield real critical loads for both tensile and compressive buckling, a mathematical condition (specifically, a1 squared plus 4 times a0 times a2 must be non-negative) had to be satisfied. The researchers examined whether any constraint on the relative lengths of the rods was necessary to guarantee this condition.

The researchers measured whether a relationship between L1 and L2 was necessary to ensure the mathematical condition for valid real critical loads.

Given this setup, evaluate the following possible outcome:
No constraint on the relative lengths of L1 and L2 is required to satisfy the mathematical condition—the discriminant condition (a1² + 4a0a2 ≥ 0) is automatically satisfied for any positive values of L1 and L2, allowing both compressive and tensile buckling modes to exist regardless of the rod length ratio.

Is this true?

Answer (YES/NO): NO